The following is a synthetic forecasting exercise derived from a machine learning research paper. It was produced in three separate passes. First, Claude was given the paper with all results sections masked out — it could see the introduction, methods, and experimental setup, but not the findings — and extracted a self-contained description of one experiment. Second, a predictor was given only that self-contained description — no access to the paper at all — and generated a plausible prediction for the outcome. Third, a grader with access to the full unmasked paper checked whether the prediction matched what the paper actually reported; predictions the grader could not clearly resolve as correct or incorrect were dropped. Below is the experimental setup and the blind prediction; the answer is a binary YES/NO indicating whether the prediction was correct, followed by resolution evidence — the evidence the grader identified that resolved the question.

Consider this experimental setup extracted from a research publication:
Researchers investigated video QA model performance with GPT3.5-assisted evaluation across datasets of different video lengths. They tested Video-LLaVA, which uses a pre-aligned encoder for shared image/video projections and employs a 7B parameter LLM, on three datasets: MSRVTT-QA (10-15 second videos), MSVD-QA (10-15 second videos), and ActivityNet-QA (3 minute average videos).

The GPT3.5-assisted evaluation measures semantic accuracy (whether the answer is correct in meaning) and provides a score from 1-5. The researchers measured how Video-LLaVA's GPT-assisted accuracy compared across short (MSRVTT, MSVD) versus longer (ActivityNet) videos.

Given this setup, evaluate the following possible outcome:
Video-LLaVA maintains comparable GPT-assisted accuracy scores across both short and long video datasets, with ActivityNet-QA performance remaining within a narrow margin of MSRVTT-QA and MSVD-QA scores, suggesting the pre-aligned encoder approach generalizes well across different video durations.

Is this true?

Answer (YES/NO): NO